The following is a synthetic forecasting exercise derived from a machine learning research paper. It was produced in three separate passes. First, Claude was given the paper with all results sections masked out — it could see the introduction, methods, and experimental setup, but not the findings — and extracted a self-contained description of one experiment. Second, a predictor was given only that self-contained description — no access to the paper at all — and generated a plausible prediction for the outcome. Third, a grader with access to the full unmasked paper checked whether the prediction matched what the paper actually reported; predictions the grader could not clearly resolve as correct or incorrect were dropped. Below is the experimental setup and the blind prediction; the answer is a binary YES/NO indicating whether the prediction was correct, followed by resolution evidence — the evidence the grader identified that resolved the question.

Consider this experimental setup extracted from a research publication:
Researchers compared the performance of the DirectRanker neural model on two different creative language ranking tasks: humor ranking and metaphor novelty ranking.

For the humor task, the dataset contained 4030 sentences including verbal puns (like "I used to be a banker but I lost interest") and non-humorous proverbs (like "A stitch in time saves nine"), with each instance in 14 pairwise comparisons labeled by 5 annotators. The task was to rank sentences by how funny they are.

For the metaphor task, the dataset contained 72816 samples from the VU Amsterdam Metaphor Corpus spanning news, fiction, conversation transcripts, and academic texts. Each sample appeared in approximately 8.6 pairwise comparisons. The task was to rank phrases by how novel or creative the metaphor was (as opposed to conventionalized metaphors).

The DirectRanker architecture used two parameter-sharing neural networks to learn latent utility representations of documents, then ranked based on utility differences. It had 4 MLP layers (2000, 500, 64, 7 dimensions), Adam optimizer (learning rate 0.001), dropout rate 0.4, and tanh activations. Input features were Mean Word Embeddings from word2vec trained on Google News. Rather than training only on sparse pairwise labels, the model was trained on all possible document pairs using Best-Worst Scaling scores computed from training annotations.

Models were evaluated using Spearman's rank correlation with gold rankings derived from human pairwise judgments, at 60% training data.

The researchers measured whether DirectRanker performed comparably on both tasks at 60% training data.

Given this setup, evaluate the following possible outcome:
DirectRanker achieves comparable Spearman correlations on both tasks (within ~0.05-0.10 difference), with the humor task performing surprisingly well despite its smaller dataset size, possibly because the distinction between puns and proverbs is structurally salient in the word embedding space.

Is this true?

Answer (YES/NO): NO